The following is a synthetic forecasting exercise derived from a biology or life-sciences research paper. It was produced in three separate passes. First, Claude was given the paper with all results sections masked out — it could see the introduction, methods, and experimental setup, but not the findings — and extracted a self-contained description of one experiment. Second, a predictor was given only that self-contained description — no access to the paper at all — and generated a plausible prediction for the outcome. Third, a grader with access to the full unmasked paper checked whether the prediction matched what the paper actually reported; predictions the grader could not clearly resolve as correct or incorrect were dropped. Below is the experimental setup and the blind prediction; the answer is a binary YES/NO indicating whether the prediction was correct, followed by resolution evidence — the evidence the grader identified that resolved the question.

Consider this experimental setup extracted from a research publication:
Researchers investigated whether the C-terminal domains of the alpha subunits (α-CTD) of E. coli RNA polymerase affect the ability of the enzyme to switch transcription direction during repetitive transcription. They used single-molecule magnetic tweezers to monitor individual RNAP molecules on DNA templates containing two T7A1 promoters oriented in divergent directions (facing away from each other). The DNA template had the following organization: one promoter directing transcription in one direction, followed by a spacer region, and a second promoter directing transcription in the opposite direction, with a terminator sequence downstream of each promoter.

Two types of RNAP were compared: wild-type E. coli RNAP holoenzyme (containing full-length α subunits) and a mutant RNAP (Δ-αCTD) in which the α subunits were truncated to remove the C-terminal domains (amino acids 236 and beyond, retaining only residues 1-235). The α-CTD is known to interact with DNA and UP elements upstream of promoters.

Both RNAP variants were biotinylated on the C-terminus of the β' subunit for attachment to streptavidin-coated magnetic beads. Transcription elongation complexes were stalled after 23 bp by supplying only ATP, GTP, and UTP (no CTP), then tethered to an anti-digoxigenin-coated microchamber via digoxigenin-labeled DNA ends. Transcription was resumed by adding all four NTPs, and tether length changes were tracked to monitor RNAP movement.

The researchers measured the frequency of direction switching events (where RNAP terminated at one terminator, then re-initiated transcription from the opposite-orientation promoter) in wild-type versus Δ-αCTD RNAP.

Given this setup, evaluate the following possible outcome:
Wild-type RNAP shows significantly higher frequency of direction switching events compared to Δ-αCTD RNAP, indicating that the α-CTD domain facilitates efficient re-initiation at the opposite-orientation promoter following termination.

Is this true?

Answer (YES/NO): YES